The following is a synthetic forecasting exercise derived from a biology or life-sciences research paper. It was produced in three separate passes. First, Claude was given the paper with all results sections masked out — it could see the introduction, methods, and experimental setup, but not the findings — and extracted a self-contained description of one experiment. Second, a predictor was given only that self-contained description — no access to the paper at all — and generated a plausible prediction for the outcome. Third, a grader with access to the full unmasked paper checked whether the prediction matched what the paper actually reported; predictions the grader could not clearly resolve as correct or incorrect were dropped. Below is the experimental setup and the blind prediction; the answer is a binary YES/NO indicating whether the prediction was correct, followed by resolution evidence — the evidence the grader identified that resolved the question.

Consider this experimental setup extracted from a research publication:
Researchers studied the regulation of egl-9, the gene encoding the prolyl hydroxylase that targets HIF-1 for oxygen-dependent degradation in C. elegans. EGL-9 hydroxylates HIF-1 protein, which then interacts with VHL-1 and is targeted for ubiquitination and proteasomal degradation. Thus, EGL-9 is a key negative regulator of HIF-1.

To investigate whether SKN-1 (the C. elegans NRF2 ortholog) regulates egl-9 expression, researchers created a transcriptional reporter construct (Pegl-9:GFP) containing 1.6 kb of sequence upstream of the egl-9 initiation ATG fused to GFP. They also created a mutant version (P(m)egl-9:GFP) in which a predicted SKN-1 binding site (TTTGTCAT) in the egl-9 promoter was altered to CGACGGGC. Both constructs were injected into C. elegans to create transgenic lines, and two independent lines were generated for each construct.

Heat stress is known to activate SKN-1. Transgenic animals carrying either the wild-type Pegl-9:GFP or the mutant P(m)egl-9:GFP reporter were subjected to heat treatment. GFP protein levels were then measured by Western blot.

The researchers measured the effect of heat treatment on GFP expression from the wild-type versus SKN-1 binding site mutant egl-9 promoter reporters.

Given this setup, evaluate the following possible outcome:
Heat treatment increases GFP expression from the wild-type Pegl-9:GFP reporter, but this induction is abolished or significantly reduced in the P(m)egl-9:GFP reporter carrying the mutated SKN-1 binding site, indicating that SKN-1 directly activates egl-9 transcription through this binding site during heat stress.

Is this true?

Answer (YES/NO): YES